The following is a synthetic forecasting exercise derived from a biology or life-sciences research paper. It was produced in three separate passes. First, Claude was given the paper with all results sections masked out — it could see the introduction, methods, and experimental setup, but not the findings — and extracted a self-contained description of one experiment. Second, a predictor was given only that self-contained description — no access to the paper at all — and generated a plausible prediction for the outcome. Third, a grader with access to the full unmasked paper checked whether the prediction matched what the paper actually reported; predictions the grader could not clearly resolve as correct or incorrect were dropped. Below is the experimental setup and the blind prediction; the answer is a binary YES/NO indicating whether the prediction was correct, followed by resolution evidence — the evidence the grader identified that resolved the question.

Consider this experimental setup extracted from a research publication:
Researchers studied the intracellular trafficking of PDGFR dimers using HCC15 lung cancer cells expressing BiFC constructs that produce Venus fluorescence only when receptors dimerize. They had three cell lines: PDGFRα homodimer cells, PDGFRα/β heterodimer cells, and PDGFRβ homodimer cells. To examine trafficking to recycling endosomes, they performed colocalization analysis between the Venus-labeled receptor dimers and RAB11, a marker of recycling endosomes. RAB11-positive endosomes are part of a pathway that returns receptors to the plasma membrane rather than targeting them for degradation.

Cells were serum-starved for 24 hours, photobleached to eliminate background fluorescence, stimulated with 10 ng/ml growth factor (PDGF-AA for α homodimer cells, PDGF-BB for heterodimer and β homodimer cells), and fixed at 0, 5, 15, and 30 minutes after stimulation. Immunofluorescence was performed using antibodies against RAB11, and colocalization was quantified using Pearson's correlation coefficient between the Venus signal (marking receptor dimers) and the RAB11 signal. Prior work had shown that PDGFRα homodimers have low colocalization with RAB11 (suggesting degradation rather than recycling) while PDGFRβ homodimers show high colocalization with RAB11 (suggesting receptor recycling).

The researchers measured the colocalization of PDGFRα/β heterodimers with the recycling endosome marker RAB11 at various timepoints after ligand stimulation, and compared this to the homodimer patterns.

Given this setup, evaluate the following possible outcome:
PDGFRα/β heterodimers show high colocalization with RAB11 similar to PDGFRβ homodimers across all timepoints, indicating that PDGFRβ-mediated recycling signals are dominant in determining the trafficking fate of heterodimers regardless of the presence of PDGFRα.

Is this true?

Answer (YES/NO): YES